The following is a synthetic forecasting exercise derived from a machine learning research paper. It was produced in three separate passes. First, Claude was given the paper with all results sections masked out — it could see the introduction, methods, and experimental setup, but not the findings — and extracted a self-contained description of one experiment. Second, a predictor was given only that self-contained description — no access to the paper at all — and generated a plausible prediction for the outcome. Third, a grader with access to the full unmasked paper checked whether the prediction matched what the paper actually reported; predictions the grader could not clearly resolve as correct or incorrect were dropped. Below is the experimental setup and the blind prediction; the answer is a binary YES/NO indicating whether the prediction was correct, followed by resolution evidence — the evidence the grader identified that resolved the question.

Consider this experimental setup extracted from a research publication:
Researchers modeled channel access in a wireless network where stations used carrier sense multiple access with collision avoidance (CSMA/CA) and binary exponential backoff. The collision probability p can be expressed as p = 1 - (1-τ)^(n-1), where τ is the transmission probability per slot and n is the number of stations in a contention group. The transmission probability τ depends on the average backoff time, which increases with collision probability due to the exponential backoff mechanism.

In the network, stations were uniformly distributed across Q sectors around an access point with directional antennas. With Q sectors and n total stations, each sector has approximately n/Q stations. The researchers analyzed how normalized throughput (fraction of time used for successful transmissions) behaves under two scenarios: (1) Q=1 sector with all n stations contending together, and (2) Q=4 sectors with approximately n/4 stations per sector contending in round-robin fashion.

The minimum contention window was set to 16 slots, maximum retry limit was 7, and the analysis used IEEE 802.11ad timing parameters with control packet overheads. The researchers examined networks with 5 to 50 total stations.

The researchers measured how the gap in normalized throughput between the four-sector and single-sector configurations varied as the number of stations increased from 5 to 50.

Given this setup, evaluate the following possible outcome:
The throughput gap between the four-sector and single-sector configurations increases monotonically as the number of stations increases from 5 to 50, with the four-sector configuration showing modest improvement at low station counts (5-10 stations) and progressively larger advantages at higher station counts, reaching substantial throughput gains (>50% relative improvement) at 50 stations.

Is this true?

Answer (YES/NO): NO